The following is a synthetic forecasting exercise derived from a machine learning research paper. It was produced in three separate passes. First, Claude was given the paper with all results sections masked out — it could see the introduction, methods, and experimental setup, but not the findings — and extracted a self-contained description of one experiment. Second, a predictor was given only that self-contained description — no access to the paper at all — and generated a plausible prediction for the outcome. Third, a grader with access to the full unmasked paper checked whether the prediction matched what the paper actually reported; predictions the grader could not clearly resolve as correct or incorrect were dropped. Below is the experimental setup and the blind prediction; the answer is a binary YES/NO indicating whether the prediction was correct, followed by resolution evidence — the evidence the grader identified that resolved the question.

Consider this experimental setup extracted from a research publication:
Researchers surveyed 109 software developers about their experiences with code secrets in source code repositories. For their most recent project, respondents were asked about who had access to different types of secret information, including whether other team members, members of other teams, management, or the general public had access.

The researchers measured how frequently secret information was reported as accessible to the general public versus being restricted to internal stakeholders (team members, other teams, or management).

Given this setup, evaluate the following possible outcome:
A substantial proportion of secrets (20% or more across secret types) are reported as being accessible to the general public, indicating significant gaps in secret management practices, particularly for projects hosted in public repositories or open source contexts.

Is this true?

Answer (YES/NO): NO